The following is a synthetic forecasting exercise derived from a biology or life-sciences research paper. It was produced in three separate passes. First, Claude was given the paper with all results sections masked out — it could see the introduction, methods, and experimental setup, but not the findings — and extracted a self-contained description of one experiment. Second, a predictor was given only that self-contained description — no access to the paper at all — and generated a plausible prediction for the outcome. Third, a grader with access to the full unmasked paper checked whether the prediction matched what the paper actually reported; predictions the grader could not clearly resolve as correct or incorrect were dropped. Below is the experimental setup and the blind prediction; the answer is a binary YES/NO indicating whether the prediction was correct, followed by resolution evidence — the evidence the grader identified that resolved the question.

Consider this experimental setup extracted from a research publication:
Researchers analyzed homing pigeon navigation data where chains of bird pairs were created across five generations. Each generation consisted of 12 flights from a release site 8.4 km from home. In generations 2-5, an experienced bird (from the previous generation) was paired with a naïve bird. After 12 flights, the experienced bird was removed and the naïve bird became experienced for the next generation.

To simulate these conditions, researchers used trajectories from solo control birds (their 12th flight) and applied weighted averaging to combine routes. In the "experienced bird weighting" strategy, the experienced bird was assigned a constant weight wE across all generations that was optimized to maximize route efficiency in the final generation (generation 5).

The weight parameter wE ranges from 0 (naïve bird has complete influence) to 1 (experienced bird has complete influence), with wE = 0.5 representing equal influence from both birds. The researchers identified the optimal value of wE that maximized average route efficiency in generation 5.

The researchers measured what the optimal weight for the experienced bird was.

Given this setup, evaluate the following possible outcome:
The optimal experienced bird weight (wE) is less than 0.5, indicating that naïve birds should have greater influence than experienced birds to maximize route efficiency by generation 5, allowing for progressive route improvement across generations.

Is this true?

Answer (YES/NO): NO